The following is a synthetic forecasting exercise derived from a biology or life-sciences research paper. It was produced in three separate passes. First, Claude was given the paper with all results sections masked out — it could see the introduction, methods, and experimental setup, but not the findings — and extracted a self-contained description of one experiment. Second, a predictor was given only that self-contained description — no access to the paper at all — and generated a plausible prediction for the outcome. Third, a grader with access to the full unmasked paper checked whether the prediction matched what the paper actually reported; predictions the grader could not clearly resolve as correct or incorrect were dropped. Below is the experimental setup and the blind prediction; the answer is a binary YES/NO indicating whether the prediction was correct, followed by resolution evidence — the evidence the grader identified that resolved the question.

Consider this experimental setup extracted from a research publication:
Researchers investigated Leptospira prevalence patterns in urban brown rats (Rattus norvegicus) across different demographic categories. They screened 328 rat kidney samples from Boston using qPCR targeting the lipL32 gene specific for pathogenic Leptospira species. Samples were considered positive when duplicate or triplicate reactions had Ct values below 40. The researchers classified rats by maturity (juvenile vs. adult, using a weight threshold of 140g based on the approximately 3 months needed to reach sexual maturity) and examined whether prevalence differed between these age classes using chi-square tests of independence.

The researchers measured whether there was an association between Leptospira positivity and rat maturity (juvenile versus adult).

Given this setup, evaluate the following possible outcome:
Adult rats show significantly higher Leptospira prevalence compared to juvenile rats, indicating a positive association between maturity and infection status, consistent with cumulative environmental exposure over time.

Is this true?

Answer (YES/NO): YES